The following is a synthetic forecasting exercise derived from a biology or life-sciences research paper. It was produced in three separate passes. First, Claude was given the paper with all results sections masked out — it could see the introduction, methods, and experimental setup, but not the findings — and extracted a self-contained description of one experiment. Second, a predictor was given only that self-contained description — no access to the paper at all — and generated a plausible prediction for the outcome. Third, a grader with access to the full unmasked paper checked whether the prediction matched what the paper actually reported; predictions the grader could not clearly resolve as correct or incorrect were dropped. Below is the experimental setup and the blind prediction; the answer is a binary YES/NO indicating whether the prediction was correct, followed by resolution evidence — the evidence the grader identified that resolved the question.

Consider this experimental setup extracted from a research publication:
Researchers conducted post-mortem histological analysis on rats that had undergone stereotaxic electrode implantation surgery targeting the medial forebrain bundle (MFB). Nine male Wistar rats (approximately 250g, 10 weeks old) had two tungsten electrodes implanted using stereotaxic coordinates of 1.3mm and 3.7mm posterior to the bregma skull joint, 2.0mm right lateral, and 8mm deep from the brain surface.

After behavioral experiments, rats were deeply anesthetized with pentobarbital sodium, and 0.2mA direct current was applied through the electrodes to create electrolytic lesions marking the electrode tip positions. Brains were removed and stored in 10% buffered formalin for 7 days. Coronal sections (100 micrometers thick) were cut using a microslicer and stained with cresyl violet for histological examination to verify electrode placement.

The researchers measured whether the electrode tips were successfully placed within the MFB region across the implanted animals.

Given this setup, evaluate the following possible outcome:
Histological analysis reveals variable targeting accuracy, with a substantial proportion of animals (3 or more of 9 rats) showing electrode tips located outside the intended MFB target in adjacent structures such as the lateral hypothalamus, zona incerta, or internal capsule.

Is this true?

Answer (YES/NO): YES